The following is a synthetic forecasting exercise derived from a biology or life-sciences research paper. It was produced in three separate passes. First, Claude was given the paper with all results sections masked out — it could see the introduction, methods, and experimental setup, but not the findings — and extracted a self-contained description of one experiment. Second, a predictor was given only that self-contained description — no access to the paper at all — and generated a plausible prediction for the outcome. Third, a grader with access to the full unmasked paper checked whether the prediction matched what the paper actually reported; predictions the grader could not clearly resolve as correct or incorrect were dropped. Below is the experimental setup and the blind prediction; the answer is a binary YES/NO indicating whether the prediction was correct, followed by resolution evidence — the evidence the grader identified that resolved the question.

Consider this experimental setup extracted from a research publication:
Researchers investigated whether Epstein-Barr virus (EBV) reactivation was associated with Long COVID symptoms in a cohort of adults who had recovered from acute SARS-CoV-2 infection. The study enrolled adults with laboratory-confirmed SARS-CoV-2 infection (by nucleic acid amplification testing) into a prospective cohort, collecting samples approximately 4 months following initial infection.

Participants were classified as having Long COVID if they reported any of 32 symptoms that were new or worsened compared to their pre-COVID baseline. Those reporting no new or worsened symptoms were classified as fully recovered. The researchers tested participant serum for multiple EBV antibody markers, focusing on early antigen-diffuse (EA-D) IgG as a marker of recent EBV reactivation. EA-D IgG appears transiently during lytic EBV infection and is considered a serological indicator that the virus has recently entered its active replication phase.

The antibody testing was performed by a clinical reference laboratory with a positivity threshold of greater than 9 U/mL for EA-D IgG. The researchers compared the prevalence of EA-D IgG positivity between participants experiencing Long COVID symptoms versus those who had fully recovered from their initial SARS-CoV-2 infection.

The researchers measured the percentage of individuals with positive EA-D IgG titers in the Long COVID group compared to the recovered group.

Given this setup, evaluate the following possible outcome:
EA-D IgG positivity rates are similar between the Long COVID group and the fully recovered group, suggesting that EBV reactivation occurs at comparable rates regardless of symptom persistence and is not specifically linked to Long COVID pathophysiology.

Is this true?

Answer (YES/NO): NO